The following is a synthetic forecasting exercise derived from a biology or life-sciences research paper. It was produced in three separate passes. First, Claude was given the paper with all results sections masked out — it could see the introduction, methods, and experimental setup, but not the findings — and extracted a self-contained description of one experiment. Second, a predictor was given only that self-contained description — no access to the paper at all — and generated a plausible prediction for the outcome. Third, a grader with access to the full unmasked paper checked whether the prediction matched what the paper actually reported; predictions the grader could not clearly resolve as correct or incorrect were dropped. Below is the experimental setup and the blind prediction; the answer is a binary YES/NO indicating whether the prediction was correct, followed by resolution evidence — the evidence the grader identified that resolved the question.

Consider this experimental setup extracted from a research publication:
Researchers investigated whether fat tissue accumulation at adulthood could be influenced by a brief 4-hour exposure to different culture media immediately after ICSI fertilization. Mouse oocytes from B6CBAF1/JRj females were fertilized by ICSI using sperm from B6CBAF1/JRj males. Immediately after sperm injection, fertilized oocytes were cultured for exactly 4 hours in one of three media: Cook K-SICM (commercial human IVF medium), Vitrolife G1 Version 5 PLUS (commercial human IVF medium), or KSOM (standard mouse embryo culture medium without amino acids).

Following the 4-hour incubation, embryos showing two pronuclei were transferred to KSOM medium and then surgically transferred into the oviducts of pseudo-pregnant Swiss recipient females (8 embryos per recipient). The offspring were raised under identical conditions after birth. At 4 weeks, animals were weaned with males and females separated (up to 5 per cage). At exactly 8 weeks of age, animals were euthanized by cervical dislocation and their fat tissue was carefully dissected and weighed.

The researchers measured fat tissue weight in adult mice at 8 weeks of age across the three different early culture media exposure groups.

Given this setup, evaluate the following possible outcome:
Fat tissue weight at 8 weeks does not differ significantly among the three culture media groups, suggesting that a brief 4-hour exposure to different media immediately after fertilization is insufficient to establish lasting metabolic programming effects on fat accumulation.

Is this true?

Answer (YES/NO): NO